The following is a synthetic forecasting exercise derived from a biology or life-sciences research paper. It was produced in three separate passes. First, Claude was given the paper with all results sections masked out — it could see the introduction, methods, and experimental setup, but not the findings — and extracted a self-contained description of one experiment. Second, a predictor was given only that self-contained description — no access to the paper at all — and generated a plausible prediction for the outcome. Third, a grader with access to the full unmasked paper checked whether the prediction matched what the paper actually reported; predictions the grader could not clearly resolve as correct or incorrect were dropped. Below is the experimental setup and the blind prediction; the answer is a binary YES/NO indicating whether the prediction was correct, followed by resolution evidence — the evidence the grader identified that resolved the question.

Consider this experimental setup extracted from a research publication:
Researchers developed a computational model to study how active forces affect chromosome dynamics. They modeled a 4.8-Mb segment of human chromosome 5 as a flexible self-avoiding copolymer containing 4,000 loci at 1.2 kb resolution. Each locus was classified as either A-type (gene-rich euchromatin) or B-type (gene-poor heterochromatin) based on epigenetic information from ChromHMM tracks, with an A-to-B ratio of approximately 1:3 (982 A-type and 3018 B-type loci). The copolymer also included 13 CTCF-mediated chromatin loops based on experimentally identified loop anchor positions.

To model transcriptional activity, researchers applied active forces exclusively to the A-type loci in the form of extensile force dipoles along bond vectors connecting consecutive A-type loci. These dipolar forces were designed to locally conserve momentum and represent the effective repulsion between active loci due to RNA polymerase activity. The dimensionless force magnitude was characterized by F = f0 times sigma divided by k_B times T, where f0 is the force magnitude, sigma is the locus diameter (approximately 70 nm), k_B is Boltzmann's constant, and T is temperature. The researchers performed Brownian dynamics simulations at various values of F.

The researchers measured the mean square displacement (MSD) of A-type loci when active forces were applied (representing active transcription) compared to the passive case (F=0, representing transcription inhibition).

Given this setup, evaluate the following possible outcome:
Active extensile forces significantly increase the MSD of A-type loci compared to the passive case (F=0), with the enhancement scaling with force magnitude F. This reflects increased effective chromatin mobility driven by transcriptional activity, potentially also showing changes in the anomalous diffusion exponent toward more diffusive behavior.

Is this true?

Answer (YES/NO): NO